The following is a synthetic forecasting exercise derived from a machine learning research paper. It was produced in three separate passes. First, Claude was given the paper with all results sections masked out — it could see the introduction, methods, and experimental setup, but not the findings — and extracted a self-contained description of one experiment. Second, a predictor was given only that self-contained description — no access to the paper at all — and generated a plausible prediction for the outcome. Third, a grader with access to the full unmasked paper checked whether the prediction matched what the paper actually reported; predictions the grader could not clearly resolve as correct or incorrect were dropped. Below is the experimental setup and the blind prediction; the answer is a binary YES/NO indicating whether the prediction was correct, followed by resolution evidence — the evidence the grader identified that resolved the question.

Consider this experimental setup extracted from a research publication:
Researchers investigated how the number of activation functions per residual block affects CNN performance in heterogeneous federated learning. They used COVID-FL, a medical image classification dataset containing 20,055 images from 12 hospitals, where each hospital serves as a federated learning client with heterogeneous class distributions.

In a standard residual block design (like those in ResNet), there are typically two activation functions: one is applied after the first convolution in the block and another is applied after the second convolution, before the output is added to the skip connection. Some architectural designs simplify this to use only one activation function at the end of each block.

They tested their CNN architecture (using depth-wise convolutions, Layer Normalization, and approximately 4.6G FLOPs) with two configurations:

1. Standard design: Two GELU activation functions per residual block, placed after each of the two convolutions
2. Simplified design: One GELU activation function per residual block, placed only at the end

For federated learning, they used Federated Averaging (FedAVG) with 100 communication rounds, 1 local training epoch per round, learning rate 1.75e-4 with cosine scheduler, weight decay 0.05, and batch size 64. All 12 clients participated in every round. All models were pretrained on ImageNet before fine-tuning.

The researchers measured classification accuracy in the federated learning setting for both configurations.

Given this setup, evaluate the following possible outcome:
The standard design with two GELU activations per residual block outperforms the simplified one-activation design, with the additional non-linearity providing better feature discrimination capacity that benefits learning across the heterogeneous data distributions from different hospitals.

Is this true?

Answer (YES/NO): NO